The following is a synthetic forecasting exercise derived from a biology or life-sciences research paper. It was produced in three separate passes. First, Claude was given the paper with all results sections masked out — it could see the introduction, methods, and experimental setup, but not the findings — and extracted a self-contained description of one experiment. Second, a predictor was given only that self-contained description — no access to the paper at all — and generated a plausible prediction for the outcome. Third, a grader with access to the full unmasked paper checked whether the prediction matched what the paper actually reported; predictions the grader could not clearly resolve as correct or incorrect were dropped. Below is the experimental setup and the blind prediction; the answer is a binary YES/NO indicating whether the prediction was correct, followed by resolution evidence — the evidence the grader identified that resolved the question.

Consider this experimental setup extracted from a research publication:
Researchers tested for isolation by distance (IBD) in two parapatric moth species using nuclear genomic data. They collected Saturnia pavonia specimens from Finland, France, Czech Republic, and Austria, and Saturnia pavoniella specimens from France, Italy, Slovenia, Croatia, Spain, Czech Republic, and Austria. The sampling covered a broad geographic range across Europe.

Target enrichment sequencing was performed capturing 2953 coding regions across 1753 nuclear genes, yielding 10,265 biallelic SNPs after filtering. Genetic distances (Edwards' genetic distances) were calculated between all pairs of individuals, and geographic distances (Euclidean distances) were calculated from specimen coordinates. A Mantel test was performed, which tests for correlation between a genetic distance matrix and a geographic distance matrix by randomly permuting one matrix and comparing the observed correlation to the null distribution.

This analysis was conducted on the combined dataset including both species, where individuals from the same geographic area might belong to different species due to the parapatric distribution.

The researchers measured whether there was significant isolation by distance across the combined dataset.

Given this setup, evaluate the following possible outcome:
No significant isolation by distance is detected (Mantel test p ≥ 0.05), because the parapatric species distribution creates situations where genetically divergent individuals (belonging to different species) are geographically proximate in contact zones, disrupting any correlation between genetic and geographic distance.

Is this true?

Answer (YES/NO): YES